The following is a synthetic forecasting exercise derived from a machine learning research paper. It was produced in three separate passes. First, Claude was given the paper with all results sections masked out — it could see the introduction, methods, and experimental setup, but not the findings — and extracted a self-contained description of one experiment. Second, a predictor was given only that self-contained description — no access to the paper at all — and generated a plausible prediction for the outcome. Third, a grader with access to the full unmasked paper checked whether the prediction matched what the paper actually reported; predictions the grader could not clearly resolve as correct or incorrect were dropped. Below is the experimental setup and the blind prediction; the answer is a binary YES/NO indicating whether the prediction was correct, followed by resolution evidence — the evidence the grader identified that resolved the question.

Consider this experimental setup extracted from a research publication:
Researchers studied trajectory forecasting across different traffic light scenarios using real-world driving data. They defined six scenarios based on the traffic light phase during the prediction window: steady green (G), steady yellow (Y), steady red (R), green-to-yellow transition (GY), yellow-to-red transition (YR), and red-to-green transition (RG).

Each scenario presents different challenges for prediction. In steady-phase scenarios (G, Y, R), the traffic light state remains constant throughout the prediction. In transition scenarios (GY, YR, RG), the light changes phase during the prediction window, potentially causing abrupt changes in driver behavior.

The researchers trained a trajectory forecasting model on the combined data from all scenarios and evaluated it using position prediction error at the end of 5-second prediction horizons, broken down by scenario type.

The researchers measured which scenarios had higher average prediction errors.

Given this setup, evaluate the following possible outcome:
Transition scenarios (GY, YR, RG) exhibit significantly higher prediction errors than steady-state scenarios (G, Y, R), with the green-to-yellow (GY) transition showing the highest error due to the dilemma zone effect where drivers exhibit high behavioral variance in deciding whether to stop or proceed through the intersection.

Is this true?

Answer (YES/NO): NO